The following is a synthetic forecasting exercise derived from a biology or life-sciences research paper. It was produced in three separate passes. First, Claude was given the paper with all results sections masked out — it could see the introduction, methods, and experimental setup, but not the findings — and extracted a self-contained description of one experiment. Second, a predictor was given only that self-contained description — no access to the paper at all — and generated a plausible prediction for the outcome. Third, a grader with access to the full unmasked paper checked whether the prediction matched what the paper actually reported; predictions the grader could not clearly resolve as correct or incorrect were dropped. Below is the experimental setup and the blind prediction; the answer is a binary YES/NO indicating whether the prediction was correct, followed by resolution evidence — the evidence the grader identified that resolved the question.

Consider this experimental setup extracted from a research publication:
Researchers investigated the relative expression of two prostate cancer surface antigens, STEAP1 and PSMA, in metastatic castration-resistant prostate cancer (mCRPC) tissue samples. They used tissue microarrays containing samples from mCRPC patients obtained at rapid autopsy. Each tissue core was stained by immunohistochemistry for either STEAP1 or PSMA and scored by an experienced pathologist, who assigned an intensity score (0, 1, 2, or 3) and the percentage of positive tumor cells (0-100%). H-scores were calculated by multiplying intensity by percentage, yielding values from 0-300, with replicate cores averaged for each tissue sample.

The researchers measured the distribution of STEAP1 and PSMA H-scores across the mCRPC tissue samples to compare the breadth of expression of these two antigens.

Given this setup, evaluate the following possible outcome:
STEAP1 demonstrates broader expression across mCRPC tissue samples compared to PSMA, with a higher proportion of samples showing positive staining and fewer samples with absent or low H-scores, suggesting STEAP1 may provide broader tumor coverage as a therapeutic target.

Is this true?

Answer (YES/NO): YES